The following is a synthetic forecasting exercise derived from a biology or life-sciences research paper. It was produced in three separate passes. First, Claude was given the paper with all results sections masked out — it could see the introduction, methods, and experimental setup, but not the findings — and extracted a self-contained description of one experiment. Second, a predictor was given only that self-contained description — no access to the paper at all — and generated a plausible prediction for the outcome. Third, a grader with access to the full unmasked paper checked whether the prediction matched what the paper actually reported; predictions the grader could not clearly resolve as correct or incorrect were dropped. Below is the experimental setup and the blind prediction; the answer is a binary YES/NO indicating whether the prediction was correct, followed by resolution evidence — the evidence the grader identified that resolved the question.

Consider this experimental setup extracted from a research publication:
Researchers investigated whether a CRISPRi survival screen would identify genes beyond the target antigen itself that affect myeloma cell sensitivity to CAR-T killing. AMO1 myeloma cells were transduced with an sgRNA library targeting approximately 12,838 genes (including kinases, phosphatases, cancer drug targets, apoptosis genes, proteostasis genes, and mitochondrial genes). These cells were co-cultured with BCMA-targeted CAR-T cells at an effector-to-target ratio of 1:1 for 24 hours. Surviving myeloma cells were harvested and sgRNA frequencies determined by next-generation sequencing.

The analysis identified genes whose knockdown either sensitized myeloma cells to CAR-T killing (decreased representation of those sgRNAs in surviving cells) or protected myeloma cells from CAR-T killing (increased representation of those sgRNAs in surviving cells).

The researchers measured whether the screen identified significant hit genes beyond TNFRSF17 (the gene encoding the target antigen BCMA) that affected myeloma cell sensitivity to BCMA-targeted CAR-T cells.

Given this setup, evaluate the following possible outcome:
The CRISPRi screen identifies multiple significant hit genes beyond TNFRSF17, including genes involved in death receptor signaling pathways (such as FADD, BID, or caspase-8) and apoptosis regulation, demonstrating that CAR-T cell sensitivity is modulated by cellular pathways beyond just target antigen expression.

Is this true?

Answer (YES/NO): NO